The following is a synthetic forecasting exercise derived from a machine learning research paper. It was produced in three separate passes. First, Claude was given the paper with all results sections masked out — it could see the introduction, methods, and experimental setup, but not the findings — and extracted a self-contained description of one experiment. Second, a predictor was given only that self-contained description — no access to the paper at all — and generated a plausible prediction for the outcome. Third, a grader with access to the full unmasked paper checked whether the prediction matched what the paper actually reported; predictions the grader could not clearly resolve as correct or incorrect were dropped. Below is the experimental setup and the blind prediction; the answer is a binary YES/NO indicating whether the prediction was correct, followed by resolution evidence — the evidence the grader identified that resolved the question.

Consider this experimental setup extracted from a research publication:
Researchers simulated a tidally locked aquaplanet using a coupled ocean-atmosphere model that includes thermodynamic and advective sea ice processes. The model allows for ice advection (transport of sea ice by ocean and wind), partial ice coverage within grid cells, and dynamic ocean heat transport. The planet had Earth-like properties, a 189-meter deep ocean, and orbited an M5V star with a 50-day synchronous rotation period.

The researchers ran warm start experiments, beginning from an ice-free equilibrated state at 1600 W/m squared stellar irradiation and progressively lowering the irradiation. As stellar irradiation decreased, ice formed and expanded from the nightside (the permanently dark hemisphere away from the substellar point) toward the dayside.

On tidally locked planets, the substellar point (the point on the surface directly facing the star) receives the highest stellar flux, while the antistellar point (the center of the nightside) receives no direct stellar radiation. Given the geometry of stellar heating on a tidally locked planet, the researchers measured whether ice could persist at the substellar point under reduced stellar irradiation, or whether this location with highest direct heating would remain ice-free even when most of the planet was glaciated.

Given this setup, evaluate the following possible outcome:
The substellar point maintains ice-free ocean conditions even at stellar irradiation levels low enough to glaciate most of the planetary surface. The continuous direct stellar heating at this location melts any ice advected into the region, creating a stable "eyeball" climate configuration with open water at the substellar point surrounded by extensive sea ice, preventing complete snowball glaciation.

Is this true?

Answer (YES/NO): NO